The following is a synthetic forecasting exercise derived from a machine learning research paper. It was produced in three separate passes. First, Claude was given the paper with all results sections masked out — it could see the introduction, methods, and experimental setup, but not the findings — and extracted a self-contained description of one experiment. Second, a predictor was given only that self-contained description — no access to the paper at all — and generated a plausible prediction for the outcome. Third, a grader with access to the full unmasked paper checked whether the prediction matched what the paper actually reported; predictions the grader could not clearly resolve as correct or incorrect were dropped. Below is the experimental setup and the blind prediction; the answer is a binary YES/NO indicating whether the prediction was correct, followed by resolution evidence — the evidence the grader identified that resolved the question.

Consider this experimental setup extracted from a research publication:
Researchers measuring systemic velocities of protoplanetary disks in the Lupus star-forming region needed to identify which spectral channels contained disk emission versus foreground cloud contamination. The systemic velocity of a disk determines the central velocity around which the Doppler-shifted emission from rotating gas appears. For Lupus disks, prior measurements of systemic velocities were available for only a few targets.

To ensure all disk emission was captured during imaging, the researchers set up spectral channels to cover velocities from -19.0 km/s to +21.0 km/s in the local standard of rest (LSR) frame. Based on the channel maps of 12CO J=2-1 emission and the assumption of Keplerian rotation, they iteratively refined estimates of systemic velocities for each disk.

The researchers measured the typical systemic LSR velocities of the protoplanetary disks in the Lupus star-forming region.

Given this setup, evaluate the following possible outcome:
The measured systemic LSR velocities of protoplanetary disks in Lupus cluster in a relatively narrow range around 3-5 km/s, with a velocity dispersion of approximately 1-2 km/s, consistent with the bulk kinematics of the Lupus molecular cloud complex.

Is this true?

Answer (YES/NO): NO